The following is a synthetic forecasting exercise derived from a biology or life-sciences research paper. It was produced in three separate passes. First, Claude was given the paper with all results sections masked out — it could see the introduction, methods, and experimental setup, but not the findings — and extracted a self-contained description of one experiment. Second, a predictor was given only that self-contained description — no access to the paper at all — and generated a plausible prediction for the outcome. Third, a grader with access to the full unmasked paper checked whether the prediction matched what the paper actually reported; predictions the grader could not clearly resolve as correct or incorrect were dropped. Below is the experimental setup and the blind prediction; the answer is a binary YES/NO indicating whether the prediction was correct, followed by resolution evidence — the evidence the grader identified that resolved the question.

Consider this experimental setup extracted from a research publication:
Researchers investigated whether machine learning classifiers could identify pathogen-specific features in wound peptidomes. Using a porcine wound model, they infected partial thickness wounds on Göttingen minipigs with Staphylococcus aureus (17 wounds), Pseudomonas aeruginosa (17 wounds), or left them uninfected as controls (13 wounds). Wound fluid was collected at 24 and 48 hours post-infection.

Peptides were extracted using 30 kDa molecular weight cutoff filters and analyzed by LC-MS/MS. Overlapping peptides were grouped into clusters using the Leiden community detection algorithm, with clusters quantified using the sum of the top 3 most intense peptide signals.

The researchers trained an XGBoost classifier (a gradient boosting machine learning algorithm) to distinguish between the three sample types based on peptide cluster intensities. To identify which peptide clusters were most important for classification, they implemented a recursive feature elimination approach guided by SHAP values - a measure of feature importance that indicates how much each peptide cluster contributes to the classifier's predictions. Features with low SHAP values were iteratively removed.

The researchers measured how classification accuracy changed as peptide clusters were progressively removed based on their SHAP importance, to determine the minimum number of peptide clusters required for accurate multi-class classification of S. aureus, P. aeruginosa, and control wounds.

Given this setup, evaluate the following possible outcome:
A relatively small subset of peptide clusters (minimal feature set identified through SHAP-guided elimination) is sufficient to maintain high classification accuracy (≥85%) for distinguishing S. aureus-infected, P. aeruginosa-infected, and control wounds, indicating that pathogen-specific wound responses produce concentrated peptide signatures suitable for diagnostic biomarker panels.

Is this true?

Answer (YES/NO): YES